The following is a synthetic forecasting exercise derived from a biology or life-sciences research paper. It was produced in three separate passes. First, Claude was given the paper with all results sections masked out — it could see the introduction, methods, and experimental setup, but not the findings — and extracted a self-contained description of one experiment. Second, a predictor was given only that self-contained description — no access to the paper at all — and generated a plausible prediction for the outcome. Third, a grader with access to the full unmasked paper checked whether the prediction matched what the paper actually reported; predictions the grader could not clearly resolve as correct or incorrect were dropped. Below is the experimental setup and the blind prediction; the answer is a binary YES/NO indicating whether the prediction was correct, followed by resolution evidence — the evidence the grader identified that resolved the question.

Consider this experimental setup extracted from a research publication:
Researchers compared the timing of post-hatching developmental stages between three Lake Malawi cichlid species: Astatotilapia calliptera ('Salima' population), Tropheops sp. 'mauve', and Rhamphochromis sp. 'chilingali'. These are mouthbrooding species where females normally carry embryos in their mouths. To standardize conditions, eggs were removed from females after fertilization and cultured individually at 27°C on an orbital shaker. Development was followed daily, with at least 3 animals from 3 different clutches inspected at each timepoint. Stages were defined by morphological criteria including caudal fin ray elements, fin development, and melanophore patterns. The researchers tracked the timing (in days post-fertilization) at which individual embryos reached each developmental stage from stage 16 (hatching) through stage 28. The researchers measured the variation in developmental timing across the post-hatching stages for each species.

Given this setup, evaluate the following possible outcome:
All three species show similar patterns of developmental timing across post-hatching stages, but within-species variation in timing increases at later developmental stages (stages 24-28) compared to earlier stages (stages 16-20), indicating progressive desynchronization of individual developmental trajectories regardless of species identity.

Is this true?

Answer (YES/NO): NO